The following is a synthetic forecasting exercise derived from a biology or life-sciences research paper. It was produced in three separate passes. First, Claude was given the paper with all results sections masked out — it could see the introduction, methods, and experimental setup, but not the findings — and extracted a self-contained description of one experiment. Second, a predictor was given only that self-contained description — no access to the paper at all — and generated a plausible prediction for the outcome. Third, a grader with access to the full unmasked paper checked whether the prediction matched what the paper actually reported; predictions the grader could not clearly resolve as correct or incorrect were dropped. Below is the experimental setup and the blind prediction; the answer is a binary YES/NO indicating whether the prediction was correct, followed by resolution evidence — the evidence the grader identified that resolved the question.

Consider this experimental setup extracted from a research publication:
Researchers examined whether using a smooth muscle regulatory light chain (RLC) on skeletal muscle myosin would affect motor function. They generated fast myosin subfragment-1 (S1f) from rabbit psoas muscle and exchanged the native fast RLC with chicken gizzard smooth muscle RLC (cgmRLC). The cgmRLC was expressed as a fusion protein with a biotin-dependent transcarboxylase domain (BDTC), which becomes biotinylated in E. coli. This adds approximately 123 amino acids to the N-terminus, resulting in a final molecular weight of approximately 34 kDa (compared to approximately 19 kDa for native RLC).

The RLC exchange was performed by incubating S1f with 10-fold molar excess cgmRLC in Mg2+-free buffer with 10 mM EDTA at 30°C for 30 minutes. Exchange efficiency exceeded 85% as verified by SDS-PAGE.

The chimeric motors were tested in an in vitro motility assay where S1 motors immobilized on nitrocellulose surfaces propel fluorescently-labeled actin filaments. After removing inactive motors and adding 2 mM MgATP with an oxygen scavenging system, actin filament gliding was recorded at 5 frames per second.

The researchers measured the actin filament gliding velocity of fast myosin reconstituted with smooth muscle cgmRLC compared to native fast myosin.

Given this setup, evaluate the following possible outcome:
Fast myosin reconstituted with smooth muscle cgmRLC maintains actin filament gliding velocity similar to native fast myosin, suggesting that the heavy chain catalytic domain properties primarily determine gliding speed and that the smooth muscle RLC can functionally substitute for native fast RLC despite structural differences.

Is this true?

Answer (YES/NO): YES